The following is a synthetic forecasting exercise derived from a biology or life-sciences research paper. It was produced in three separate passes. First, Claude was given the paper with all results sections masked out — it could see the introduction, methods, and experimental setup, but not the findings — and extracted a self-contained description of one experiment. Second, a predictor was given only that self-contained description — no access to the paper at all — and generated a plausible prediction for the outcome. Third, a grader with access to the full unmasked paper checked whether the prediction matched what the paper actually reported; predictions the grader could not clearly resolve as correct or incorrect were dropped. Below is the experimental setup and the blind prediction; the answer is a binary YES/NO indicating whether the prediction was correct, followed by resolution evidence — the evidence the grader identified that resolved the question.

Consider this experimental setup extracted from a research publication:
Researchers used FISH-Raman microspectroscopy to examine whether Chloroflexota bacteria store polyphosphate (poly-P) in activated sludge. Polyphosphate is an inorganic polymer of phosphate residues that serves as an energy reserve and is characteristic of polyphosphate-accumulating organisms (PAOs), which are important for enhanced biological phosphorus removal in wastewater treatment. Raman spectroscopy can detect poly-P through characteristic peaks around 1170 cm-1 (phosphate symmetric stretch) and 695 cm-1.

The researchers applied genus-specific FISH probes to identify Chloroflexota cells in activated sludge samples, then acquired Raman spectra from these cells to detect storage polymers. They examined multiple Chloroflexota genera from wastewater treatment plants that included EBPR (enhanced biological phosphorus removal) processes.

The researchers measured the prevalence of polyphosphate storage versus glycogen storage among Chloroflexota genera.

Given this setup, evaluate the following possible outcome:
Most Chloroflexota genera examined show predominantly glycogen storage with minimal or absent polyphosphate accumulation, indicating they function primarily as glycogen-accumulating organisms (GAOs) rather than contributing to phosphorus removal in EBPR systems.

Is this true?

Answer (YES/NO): YES